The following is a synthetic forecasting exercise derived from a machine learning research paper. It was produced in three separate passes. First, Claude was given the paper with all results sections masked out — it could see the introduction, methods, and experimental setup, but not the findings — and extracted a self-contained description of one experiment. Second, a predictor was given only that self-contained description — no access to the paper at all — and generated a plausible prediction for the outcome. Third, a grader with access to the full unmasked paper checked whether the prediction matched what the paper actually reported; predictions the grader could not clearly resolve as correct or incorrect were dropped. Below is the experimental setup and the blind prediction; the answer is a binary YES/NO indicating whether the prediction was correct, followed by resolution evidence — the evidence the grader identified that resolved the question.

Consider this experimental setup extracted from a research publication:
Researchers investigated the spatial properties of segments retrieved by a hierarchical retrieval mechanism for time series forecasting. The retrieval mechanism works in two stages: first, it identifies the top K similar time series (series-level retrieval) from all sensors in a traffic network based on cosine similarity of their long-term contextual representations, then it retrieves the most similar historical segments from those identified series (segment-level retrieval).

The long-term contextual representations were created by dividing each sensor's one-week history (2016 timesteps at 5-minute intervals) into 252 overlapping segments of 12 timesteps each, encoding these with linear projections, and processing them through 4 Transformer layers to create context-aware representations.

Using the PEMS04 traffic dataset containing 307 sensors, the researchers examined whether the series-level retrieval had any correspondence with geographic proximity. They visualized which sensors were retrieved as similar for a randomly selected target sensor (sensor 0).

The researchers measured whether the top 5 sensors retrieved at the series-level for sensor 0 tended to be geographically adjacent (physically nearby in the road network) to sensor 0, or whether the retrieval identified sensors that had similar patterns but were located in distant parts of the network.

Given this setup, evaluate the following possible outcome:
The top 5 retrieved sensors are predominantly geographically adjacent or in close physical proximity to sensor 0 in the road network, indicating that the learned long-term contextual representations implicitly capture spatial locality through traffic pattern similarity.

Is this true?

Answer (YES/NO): YES